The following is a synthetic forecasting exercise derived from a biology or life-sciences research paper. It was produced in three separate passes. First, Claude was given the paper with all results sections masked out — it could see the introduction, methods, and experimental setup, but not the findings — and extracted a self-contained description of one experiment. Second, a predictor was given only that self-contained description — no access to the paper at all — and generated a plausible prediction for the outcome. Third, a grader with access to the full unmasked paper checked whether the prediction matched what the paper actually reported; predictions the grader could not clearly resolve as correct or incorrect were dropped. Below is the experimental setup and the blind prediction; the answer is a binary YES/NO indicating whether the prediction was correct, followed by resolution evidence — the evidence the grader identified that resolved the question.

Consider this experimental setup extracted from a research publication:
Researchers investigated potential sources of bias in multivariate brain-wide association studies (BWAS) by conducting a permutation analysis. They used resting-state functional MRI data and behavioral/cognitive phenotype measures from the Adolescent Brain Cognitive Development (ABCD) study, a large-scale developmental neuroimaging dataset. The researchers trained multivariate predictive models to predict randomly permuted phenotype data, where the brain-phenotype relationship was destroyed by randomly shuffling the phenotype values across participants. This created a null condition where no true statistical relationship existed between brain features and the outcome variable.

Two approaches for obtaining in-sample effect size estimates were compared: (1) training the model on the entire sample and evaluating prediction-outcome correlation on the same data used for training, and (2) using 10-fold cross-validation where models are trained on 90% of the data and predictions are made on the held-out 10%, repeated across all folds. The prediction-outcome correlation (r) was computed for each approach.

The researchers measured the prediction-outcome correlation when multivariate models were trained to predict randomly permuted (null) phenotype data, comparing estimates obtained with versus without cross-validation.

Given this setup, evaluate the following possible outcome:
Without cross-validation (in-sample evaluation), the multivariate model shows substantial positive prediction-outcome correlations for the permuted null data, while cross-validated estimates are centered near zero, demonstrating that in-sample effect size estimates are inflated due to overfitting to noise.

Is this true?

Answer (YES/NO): YES